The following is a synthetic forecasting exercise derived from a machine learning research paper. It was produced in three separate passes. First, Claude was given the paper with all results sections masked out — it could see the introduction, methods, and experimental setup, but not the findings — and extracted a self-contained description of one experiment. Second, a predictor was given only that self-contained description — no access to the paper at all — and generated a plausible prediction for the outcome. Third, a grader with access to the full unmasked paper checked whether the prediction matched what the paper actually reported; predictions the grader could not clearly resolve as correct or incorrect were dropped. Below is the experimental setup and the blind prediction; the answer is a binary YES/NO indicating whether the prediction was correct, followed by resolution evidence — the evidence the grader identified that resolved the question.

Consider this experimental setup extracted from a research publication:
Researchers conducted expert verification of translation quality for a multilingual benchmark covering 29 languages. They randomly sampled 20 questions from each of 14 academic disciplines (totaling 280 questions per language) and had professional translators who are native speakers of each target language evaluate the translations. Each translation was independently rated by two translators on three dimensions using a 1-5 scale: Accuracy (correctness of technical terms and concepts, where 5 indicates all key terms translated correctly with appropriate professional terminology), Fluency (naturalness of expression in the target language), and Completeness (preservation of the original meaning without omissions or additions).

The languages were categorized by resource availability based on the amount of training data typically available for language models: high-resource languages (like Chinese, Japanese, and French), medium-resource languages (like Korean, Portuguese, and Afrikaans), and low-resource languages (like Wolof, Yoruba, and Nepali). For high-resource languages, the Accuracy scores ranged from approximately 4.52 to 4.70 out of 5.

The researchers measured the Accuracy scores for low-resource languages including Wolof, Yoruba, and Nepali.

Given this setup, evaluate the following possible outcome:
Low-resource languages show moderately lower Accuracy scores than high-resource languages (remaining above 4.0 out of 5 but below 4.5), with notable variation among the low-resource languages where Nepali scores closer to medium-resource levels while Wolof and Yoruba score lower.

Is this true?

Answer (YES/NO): NO